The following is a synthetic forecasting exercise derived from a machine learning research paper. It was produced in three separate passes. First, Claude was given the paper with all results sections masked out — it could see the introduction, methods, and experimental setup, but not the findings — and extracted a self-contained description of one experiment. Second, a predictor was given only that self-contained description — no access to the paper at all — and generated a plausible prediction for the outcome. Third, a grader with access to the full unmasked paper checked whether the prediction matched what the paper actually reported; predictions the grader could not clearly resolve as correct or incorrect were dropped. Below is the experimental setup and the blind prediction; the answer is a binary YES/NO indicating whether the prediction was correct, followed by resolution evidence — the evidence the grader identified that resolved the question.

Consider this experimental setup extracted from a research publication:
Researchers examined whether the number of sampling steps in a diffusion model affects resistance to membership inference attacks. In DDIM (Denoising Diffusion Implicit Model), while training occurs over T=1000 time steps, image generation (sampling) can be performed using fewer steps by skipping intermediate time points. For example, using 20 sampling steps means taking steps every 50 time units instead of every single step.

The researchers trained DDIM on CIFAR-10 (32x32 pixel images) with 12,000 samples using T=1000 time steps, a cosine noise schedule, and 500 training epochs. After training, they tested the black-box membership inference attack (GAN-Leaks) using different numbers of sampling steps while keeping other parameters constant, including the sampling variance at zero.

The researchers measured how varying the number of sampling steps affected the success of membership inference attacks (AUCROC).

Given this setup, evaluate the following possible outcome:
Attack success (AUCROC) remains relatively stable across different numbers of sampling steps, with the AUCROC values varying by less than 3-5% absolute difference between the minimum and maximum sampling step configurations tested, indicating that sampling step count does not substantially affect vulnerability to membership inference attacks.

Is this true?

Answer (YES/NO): NO